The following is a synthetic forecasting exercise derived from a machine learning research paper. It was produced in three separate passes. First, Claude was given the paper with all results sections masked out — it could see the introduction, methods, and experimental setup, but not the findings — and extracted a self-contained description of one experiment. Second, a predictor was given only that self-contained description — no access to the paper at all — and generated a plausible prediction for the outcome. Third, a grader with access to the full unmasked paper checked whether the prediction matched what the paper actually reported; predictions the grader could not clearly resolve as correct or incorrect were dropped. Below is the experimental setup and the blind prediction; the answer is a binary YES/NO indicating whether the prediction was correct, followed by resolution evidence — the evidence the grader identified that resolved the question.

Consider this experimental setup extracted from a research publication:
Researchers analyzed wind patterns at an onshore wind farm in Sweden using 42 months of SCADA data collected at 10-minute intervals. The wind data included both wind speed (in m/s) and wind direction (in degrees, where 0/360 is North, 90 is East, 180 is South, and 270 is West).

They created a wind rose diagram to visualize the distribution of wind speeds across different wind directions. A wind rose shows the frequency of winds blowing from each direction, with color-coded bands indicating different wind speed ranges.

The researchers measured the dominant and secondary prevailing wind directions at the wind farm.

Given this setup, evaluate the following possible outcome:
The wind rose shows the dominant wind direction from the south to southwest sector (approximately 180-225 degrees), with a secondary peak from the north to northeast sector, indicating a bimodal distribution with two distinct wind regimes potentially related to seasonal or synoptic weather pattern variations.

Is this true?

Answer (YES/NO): NO